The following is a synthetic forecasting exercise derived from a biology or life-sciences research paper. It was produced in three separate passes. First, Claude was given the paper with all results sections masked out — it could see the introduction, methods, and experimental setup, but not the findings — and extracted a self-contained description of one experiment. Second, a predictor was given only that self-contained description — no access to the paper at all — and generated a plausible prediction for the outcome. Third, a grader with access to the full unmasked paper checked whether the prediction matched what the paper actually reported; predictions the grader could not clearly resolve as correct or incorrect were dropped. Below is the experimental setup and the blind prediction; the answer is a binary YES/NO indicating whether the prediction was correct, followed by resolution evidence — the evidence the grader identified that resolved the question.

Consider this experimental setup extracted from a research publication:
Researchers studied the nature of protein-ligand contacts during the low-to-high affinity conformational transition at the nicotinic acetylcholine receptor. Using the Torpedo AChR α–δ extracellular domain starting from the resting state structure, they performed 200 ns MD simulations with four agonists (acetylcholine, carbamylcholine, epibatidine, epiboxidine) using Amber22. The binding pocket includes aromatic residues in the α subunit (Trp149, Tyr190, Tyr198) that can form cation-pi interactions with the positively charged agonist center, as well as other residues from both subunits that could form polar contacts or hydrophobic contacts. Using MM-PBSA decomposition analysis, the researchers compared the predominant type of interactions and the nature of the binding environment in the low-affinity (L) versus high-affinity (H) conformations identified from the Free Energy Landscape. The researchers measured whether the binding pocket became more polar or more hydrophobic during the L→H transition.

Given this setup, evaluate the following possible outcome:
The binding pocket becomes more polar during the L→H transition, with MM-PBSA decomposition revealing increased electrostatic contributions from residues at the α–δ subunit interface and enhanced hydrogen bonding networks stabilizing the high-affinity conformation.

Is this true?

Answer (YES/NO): NO